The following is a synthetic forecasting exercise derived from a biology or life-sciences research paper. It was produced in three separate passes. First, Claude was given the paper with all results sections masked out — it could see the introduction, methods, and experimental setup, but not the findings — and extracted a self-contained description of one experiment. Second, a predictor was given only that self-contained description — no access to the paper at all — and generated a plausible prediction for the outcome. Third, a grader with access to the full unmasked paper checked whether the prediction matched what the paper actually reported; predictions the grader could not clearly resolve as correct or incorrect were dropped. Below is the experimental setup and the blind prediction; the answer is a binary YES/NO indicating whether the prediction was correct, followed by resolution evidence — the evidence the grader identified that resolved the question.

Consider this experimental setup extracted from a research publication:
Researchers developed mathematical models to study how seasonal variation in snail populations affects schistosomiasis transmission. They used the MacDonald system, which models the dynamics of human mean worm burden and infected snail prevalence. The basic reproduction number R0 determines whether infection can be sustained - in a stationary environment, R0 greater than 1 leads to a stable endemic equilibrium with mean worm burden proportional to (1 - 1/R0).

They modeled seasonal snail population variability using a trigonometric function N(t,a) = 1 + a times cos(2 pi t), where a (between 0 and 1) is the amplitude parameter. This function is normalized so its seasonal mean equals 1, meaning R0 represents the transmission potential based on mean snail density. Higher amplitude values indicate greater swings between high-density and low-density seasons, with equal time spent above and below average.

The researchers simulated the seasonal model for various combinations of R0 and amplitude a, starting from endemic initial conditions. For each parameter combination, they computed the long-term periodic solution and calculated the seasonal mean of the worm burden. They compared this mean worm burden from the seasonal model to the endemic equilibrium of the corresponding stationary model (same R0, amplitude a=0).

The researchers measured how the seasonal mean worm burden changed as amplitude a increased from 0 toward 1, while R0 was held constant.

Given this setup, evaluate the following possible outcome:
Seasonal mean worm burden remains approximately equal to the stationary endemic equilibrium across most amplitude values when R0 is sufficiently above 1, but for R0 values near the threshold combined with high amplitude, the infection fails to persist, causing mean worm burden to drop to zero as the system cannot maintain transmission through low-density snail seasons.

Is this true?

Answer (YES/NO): NO